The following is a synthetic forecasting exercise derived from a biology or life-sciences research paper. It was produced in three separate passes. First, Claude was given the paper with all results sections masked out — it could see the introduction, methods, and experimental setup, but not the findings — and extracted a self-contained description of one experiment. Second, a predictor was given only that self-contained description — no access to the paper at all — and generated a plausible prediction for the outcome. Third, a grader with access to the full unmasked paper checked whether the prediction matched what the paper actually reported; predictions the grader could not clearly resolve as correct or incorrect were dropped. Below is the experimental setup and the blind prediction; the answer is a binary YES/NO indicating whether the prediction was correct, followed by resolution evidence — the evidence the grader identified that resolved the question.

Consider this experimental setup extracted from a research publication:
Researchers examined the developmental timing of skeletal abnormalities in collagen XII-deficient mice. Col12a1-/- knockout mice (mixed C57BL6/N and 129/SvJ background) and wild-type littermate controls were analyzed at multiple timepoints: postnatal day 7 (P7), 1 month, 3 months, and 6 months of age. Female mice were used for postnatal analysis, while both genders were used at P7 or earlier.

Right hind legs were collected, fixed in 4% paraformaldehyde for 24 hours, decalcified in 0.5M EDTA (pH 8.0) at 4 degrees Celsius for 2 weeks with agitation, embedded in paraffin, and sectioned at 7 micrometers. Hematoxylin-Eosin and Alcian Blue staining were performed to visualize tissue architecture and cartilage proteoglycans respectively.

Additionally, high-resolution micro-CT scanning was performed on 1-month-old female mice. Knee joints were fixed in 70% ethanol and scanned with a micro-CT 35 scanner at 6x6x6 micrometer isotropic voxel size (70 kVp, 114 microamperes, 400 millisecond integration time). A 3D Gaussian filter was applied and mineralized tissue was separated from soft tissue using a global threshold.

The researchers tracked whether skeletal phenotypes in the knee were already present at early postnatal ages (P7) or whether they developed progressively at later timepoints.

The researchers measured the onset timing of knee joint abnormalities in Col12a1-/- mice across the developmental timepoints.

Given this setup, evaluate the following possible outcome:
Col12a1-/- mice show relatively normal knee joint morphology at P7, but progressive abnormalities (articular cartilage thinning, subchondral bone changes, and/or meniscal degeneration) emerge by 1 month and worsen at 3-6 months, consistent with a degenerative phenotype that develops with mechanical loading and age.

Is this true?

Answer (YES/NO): NO